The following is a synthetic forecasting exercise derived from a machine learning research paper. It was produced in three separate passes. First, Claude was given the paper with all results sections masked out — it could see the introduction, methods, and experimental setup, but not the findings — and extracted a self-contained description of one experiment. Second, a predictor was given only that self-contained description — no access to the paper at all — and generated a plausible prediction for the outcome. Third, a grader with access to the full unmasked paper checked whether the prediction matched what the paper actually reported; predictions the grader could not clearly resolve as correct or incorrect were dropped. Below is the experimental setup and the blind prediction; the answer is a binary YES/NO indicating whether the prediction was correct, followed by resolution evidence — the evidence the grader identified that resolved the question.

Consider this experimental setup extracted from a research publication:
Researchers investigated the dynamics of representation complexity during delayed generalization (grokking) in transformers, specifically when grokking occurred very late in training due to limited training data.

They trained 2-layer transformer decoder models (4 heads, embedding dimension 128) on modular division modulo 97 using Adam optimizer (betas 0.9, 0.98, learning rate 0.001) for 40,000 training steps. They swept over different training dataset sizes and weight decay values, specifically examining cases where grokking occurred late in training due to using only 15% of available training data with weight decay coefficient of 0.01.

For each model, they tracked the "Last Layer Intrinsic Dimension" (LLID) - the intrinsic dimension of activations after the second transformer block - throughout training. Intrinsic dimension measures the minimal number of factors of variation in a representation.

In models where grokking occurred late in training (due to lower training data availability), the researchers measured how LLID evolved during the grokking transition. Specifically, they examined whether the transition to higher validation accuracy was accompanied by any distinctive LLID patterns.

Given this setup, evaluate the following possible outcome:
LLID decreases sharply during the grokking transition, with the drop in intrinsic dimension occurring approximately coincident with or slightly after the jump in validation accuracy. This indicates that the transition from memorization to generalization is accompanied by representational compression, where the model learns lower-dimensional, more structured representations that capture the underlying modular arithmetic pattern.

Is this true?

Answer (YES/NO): NO